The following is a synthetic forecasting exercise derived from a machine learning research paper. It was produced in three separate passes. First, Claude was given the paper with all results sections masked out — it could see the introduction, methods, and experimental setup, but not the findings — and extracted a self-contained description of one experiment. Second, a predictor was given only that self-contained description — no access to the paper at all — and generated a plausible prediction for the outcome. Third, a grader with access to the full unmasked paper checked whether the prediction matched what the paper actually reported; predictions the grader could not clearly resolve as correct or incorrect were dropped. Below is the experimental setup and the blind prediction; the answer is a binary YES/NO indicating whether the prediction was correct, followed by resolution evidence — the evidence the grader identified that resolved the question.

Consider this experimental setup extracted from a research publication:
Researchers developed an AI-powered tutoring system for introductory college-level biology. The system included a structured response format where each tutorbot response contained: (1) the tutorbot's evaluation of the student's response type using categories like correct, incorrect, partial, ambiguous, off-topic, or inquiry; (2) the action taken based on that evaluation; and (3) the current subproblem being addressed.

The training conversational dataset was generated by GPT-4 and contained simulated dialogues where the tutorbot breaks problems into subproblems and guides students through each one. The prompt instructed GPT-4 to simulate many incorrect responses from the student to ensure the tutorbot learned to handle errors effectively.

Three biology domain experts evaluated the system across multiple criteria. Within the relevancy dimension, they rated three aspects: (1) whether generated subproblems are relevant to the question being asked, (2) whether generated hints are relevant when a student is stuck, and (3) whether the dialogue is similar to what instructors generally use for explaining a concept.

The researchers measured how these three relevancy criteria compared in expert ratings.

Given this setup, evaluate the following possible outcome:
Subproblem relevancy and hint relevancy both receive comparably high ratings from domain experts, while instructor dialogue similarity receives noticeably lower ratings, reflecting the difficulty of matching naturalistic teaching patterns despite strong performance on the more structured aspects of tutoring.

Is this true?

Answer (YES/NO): YES